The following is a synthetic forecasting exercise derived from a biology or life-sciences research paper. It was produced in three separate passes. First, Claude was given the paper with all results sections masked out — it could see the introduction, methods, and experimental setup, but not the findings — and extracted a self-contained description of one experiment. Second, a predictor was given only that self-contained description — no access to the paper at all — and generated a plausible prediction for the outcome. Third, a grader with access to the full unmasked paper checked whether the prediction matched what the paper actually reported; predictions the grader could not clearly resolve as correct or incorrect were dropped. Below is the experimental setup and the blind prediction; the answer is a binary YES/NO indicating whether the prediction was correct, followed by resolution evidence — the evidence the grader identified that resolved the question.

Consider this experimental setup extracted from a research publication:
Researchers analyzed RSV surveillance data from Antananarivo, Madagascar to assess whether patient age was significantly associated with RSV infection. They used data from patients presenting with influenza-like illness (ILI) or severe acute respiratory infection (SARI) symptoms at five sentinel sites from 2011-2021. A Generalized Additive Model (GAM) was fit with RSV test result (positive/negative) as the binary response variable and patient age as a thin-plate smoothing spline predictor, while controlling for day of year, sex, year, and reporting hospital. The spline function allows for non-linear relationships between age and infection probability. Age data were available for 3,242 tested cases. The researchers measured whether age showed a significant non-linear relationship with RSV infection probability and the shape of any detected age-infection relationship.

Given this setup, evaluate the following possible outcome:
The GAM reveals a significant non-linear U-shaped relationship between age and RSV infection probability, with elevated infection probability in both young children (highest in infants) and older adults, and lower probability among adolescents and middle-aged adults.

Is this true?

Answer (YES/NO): NO